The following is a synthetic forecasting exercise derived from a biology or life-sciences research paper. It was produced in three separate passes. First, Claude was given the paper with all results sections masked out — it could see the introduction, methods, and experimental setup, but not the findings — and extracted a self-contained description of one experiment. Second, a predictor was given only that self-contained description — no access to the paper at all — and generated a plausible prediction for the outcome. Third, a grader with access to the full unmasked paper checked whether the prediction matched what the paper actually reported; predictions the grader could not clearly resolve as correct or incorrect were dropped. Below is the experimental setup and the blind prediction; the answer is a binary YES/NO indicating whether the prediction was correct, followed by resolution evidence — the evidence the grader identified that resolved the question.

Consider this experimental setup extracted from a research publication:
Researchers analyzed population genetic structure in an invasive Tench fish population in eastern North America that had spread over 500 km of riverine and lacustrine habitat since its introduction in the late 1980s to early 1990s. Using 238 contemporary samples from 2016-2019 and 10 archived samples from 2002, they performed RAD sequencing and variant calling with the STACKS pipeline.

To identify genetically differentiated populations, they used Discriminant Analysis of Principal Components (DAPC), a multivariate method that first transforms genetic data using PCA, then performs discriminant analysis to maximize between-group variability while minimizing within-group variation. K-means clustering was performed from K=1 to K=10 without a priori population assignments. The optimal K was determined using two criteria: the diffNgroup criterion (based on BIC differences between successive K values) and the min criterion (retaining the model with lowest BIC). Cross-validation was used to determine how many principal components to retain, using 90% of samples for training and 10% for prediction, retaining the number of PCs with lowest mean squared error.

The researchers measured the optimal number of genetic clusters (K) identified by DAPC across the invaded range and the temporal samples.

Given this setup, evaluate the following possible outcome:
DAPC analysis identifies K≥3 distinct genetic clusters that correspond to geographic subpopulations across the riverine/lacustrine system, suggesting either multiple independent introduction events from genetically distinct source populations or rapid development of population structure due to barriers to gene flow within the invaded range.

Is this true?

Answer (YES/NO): NO